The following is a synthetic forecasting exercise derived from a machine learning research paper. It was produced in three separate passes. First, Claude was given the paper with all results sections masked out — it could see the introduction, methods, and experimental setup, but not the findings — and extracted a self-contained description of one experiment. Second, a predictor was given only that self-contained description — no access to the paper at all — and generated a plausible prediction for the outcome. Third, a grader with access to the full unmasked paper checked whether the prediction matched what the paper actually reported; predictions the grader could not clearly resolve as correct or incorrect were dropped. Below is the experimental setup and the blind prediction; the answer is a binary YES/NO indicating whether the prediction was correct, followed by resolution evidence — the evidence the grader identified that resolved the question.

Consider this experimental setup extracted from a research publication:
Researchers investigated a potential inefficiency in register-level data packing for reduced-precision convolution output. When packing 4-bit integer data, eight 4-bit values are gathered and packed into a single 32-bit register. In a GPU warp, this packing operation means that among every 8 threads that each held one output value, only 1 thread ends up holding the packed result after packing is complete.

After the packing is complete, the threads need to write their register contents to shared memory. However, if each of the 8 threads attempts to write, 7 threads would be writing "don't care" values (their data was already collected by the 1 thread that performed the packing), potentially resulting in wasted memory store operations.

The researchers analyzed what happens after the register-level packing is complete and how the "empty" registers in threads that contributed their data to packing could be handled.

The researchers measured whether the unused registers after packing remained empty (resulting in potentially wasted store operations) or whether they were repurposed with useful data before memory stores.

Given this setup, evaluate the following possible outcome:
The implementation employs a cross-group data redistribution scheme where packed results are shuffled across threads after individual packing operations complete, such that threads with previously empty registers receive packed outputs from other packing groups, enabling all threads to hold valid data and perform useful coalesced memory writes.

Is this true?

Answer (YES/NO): YES